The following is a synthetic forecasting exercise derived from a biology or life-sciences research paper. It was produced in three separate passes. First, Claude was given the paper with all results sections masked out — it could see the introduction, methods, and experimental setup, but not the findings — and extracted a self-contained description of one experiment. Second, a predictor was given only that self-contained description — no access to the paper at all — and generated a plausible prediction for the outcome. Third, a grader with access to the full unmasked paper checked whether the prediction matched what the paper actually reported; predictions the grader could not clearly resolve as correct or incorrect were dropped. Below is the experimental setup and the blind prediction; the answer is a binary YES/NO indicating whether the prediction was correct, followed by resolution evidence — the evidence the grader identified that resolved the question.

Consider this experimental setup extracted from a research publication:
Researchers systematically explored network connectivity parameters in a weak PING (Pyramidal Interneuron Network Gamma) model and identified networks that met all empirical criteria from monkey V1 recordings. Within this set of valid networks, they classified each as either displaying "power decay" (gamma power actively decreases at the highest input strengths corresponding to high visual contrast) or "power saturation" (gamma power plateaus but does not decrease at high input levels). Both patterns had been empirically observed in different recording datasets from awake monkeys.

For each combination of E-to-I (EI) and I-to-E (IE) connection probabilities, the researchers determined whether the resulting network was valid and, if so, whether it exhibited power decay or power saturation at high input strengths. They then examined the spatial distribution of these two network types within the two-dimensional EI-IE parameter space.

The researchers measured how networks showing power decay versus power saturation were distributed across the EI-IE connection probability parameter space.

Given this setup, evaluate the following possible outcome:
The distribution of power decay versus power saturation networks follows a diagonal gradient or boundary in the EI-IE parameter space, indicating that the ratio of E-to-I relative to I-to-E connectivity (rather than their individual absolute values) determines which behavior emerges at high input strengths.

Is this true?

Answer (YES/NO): NO